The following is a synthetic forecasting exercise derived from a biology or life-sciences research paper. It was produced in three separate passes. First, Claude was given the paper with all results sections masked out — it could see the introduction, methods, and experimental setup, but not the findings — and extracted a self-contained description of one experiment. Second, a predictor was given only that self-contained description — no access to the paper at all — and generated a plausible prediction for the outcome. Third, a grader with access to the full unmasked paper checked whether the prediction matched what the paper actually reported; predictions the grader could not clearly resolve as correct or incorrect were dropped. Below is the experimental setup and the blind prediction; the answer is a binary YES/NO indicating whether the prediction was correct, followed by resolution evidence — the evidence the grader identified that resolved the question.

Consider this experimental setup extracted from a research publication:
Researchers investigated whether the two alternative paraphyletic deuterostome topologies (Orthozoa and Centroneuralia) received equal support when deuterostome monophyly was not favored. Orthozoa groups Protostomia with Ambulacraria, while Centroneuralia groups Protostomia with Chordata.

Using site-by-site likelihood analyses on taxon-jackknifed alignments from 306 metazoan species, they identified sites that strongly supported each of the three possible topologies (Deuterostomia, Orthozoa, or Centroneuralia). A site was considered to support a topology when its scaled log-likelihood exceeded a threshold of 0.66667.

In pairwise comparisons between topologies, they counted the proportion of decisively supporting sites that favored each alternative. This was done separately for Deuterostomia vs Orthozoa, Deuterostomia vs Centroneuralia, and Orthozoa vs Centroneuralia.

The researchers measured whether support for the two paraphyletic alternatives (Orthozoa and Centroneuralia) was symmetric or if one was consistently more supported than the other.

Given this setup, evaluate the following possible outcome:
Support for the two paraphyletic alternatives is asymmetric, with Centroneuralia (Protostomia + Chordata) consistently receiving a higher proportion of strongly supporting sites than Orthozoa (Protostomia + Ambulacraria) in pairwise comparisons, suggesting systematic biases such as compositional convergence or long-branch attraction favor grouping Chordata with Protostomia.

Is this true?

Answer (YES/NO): YES